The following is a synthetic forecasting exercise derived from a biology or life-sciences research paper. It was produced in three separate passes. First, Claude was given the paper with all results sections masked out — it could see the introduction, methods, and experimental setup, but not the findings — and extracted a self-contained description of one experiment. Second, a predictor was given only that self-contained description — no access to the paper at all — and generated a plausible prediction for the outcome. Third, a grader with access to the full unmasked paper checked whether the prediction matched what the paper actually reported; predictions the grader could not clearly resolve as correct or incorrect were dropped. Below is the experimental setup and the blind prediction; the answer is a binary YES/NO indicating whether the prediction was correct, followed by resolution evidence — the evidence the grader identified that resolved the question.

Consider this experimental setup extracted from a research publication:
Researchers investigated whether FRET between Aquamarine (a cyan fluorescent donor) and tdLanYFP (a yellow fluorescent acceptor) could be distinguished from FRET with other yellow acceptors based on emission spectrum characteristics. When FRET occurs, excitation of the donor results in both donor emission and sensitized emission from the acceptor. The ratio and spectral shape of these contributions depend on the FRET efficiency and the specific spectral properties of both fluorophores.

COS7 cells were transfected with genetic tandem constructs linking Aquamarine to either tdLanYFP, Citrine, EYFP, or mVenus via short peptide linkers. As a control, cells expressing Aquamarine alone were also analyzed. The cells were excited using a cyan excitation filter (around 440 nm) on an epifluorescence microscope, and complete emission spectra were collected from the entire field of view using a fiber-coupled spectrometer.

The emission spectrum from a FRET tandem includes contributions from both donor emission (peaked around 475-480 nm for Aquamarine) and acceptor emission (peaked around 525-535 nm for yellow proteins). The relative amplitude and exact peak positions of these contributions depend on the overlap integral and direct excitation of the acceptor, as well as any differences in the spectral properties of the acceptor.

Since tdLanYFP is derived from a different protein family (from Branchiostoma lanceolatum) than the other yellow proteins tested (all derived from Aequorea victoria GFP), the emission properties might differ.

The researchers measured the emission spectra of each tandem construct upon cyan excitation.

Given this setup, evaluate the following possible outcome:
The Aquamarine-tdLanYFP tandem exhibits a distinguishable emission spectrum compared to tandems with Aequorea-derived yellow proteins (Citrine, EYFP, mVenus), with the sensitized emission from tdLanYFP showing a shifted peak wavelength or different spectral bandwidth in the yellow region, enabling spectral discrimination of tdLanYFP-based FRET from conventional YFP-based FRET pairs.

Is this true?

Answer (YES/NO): NO